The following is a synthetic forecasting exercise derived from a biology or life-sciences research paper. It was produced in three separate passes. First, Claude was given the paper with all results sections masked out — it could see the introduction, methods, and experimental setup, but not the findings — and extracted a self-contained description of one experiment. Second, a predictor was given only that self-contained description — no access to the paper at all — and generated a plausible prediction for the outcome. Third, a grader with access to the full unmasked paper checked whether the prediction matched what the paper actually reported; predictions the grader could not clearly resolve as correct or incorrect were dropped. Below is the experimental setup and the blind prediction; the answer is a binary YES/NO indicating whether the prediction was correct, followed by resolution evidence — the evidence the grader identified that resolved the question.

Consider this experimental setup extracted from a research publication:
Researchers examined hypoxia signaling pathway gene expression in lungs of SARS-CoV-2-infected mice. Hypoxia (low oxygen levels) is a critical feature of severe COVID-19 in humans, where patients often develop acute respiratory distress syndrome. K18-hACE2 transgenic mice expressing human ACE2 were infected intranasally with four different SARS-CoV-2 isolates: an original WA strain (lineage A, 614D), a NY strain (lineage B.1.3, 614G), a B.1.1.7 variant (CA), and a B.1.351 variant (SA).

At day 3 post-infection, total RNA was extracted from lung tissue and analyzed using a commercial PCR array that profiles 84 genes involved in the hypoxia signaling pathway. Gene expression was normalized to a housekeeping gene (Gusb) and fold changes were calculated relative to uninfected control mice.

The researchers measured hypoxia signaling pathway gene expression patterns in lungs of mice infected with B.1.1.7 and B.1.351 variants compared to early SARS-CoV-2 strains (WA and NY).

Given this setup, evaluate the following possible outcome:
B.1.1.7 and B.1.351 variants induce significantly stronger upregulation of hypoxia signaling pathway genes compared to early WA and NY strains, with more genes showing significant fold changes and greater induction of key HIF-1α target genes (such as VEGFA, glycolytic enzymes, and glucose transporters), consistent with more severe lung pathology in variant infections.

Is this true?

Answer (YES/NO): NO